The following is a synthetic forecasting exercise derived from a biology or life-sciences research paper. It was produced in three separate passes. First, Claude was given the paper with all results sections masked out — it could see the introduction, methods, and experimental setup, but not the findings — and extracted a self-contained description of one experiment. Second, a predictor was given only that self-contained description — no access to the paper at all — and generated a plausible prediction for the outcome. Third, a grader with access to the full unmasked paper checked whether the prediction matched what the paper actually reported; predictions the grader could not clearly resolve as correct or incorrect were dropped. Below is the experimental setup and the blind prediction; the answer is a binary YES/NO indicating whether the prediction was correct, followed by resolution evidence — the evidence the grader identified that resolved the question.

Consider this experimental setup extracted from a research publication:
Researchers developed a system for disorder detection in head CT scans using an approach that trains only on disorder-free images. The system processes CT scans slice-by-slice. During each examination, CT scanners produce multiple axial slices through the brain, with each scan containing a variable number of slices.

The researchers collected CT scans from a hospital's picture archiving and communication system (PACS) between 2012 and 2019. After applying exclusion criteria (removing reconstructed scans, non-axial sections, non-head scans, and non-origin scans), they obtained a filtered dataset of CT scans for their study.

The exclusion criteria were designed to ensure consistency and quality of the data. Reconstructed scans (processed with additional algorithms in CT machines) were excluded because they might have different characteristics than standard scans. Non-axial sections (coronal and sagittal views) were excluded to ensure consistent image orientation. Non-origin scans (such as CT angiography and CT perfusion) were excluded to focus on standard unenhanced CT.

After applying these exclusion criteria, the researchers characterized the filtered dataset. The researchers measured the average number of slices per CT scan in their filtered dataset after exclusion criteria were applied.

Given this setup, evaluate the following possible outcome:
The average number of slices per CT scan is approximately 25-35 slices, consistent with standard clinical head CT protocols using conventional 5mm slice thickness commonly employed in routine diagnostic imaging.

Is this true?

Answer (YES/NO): YES